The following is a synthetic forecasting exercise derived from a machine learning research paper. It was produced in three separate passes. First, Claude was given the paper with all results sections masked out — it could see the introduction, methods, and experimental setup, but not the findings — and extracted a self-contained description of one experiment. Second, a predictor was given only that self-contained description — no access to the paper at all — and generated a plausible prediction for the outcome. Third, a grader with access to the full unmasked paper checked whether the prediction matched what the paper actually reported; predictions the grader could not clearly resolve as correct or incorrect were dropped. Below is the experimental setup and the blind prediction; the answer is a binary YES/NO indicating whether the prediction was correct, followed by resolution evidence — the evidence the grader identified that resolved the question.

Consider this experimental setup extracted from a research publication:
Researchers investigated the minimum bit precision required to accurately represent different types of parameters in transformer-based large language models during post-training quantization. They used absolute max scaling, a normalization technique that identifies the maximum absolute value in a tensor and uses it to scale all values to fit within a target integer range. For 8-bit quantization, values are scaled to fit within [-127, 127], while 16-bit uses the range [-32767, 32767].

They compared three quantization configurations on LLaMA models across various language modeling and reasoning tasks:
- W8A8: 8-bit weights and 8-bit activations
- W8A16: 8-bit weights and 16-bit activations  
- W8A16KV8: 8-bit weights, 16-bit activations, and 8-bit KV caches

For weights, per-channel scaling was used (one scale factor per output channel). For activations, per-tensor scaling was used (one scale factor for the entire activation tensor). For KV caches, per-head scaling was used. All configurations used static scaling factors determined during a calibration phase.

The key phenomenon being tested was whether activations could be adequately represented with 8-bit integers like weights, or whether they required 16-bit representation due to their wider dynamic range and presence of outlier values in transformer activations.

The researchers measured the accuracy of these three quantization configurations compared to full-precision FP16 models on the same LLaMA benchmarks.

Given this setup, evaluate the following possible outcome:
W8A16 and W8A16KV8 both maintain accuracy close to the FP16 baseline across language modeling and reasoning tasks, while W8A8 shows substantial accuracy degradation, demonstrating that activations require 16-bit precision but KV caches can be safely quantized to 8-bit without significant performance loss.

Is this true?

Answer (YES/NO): YES